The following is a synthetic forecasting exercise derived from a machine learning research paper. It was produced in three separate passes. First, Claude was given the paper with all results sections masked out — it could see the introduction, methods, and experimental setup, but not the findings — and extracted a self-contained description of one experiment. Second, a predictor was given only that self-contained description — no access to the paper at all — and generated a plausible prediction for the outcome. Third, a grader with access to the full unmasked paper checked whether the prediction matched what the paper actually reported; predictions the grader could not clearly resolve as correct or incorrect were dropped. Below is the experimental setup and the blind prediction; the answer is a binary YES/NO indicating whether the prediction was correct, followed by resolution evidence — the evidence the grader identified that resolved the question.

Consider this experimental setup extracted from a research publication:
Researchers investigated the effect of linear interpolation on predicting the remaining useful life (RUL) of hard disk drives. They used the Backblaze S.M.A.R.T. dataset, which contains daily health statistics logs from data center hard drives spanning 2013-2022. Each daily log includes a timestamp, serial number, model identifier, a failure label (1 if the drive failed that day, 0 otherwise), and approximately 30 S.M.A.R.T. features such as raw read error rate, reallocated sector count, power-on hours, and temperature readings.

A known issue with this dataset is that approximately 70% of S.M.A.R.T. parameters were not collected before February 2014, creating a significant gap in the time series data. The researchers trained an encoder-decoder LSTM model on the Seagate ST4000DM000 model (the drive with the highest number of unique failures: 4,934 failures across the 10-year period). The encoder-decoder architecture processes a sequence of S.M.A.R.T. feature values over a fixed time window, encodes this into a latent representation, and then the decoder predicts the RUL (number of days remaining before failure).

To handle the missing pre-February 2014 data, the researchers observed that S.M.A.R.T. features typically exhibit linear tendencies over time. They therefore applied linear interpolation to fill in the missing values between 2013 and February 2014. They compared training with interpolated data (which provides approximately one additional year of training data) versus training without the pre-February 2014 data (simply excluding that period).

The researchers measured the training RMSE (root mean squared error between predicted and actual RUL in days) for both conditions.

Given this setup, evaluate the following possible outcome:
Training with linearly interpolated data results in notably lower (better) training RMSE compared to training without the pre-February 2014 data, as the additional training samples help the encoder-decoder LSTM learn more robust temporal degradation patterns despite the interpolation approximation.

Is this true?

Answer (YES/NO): YES